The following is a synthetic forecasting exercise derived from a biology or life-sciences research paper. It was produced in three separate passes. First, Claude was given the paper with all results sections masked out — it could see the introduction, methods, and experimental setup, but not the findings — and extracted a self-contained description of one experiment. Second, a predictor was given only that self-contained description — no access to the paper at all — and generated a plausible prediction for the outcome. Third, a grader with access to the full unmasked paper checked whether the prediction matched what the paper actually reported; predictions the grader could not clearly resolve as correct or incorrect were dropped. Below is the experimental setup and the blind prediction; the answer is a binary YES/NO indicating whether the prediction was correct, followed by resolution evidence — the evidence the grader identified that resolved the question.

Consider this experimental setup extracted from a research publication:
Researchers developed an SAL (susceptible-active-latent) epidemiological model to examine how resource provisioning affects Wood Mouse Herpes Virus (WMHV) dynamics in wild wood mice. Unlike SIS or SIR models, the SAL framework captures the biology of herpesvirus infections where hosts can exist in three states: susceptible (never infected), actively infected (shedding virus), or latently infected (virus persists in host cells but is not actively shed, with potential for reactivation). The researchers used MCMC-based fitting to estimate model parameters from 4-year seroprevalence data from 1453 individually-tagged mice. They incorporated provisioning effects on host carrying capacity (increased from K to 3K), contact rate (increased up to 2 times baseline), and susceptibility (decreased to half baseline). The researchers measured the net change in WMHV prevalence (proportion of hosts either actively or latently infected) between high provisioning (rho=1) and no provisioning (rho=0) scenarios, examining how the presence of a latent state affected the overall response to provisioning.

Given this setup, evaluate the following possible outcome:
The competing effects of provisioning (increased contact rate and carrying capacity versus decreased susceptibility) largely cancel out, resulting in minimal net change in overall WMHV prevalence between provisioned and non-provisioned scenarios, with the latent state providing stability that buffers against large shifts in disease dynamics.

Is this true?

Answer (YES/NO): NO